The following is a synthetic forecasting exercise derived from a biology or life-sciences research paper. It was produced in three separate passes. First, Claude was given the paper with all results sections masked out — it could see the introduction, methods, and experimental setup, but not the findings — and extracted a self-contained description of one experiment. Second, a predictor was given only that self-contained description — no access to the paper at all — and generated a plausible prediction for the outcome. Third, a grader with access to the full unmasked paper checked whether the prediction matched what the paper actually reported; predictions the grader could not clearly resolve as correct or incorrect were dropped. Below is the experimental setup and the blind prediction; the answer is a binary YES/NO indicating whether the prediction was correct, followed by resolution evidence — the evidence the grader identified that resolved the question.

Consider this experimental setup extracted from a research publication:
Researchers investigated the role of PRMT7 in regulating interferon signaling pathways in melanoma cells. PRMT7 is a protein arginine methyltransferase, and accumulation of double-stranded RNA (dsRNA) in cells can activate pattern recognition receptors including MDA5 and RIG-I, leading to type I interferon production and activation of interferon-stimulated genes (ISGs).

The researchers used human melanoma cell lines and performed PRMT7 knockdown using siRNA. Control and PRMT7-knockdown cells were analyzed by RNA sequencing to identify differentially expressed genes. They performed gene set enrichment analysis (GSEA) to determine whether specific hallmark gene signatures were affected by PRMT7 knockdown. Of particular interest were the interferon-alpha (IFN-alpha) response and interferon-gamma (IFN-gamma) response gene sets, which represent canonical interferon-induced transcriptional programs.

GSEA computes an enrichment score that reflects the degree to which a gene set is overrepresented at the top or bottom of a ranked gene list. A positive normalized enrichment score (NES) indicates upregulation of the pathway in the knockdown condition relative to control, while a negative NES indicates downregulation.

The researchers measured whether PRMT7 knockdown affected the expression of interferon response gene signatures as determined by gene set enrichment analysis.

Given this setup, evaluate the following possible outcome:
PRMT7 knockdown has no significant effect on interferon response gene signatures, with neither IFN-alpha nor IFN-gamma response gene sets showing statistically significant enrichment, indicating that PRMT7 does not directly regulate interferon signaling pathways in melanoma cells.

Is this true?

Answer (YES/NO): NO